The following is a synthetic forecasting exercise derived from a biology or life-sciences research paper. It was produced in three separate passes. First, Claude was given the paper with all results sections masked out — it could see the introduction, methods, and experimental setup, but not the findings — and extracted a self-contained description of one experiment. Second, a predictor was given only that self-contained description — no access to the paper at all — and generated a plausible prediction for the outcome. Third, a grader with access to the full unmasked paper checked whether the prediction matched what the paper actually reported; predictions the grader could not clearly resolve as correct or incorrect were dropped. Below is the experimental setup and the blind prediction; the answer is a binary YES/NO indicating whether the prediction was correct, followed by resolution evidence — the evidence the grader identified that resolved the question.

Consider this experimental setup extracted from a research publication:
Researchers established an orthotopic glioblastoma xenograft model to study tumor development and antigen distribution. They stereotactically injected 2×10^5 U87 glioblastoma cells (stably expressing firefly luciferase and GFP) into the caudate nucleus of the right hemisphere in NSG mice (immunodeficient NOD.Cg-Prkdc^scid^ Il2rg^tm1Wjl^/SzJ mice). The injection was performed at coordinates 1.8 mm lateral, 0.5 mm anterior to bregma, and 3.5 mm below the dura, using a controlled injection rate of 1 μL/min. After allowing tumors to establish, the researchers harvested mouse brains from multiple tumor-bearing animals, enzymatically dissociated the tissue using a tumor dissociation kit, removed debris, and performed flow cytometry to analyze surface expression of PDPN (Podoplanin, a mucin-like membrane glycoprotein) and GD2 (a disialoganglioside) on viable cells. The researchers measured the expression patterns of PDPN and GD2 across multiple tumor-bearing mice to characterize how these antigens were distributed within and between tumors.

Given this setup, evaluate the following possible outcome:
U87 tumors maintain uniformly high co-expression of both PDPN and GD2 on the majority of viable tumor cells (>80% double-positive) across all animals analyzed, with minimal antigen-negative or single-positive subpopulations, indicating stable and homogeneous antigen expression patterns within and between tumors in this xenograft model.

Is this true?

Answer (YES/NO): NO